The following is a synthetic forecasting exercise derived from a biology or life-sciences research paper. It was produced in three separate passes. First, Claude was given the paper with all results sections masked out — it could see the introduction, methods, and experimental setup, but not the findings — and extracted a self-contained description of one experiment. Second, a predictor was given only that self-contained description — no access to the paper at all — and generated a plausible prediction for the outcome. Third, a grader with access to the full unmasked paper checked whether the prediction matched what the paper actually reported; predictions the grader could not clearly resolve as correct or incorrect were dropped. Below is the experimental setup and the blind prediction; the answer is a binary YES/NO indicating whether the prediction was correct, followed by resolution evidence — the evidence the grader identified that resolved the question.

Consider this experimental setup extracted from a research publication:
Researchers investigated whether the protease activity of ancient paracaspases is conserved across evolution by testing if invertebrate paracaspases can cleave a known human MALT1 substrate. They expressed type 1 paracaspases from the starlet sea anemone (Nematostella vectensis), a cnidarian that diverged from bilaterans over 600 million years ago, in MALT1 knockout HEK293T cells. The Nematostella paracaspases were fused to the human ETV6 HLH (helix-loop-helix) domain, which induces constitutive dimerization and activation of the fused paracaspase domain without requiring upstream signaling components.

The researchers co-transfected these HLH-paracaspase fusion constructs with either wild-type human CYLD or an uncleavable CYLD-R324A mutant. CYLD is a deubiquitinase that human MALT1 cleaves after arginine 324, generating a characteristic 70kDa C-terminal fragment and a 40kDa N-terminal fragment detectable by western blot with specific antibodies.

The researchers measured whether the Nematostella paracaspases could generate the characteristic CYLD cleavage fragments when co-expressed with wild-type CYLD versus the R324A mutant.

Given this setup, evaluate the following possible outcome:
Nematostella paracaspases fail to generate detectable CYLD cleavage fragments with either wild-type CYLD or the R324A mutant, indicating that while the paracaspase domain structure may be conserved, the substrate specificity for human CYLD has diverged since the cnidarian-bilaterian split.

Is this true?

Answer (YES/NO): YES